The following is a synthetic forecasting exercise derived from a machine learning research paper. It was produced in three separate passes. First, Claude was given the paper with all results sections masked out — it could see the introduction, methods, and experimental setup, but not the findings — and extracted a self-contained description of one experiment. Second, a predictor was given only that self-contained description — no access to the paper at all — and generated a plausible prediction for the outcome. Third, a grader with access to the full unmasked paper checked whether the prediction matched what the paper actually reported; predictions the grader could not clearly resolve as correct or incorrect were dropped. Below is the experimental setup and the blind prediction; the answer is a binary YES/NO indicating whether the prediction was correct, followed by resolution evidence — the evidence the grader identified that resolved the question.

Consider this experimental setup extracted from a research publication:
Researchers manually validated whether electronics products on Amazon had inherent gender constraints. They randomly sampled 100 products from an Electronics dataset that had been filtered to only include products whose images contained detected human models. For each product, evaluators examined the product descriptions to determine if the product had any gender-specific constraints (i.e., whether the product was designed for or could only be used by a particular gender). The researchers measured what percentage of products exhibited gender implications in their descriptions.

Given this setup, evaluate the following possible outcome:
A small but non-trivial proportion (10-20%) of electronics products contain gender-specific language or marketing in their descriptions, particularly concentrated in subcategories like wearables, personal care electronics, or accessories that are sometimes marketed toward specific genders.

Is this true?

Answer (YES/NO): NO